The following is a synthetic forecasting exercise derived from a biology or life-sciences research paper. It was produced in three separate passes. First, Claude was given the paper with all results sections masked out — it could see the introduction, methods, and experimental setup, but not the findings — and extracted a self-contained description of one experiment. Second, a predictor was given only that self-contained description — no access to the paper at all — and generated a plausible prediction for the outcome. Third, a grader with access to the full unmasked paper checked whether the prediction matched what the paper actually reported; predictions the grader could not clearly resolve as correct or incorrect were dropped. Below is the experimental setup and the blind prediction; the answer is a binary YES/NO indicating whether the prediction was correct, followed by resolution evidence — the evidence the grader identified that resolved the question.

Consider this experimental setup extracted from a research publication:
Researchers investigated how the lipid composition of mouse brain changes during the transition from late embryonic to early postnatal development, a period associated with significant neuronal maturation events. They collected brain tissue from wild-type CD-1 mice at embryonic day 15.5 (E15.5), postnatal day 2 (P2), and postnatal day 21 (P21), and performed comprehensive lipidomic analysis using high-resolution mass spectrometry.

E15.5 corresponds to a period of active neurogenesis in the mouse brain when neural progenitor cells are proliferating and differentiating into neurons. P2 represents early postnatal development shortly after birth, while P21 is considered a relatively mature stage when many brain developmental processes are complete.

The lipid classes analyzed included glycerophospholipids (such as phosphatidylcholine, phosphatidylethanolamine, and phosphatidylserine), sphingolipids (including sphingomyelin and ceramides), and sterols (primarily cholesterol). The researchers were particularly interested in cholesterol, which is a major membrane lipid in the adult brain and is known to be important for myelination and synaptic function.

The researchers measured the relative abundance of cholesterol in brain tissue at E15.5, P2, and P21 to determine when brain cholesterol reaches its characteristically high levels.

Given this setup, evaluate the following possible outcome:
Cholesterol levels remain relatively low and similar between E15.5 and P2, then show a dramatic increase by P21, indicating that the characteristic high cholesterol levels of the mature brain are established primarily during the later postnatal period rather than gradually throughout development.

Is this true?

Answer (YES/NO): YES